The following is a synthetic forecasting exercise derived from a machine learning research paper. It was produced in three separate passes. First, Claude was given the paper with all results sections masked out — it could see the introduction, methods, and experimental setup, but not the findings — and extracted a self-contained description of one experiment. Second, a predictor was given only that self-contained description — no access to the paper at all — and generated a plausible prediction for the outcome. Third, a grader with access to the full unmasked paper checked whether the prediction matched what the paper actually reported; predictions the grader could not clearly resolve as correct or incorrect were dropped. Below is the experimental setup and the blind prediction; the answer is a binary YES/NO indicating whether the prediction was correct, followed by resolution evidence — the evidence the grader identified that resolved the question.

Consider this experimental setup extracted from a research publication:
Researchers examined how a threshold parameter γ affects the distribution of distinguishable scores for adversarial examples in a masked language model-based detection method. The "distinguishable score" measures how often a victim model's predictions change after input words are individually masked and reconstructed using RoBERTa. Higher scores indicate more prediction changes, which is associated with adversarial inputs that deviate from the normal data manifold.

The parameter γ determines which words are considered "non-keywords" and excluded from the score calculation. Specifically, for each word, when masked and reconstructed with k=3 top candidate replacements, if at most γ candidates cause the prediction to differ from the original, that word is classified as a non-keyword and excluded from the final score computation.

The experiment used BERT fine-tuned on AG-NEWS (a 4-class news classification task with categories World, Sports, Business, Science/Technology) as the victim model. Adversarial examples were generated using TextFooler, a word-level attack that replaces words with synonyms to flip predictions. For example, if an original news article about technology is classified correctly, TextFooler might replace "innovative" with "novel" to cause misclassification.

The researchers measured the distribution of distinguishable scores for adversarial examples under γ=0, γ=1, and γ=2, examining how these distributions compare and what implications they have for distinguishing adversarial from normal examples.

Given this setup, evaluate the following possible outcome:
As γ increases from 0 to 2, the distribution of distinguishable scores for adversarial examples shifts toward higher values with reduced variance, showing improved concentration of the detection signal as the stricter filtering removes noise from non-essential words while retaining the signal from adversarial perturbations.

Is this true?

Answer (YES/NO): NO